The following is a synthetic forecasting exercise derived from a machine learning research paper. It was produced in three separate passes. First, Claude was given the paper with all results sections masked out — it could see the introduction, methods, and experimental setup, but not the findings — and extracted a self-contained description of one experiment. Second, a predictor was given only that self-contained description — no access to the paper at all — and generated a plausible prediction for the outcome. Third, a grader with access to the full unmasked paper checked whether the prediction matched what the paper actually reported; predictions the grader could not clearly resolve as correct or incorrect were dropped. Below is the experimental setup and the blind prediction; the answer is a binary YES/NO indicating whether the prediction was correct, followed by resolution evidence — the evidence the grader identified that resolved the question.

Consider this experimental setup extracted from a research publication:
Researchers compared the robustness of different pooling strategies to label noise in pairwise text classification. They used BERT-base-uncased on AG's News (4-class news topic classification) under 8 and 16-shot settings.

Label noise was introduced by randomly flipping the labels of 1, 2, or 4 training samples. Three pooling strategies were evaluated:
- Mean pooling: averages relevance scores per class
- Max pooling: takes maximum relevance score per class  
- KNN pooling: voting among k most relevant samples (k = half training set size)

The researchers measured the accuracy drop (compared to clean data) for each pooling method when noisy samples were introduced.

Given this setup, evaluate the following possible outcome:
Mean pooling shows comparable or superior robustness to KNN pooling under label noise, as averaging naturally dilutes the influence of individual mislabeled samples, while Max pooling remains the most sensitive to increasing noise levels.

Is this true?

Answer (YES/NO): NO